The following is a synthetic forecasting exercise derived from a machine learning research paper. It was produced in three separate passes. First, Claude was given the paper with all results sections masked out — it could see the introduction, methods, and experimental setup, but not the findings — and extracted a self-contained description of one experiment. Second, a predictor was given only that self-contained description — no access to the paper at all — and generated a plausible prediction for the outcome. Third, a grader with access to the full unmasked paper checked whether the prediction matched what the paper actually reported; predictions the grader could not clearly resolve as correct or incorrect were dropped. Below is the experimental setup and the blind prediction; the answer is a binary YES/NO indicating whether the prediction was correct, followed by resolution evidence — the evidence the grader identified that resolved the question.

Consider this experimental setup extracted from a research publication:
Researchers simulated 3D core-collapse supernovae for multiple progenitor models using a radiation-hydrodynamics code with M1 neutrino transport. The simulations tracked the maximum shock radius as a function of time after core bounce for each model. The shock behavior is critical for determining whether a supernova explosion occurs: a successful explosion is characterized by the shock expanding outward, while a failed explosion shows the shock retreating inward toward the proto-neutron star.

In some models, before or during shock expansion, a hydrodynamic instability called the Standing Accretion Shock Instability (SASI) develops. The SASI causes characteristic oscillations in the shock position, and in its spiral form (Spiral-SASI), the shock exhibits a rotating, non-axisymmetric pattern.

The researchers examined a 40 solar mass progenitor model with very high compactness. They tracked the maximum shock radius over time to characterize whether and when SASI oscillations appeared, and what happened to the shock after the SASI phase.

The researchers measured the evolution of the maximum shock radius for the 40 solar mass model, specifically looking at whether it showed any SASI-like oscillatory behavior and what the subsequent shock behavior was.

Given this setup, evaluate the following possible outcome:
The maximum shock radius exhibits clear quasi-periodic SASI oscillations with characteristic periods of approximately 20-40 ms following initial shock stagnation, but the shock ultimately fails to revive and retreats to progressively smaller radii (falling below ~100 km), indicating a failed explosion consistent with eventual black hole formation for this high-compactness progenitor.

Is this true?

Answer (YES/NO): NO